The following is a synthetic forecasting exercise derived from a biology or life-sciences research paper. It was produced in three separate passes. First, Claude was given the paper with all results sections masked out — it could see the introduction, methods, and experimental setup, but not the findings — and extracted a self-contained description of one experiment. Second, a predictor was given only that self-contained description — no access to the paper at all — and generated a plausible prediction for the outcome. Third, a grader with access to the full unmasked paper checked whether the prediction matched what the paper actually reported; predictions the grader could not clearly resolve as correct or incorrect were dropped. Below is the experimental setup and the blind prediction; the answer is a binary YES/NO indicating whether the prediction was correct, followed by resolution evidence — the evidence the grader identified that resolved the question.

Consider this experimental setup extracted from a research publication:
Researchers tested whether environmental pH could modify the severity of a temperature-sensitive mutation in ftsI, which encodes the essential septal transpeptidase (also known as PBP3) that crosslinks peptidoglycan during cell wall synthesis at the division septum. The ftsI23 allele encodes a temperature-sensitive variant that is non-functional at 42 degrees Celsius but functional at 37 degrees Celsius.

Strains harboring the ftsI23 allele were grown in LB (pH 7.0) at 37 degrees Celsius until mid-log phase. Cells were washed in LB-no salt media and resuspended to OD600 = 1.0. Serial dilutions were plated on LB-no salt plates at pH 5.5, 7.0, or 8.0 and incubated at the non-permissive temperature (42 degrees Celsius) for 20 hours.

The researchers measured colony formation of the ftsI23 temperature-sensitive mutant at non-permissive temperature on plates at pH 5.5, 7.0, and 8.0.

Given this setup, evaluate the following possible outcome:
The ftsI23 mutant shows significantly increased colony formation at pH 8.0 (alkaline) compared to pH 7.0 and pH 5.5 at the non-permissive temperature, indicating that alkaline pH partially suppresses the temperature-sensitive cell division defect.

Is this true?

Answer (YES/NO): NO